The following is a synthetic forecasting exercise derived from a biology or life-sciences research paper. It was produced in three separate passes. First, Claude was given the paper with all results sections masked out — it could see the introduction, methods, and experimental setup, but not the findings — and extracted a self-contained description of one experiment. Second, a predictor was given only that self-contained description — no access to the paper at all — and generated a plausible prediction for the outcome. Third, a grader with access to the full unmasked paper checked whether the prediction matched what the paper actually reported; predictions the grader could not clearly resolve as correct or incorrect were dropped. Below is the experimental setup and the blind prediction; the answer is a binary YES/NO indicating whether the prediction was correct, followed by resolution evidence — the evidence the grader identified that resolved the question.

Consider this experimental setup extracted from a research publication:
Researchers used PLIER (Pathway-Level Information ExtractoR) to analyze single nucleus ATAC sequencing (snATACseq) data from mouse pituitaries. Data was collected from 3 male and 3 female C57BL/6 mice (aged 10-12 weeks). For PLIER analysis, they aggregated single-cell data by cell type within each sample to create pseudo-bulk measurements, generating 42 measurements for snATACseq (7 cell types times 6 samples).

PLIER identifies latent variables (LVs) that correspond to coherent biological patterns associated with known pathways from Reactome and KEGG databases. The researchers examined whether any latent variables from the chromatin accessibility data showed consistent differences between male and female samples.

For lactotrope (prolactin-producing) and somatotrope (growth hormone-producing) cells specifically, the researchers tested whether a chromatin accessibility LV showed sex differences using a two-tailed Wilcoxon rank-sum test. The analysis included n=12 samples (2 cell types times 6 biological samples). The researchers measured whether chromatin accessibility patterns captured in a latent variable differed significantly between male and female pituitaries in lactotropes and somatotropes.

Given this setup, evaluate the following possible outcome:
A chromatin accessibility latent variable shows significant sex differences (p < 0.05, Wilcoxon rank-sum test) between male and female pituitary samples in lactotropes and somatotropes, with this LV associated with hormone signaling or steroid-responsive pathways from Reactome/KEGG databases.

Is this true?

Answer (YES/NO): NO